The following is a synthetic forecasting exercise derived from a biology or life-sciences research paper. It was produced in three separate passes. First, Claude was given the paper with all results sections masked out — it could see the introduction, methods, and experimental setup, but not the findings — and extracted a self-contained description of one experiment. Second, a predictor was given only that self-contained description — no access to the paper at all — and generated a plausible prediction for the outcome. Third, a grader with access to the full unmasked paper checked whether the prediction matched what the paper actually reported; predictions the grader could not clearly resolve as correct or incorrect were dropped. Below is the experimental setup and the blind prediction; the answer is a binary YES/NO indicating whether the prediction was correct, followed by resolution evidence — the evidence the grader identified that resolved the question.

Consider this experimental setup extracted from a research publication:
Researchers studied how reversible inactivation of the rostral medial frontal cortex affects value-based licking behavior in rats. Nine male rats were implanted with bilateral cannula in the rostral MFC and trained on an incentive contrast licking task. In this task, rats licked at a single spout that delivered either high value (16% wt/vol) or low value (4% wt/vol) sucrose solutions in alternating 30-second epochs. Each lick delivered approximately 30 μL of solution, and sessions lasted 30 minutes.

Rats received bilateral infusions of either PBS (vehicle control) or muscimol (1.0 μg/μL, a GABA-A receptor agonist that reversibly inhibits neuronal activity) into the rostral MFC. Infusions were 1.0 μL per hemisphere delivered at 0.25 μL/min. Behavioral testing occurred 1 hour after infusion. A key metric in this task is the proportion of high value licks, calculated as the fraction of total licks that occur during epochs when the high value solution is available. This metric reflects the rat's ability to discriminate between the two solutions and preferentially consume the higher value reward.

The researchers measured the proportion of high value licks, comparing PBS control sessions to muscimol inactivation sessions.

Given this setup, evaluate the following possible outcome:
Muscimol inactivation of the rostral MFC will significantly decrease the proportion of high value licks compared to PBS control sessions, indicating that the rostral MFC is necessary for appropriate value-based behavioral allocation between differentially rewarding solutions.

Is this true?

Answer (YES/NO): YES